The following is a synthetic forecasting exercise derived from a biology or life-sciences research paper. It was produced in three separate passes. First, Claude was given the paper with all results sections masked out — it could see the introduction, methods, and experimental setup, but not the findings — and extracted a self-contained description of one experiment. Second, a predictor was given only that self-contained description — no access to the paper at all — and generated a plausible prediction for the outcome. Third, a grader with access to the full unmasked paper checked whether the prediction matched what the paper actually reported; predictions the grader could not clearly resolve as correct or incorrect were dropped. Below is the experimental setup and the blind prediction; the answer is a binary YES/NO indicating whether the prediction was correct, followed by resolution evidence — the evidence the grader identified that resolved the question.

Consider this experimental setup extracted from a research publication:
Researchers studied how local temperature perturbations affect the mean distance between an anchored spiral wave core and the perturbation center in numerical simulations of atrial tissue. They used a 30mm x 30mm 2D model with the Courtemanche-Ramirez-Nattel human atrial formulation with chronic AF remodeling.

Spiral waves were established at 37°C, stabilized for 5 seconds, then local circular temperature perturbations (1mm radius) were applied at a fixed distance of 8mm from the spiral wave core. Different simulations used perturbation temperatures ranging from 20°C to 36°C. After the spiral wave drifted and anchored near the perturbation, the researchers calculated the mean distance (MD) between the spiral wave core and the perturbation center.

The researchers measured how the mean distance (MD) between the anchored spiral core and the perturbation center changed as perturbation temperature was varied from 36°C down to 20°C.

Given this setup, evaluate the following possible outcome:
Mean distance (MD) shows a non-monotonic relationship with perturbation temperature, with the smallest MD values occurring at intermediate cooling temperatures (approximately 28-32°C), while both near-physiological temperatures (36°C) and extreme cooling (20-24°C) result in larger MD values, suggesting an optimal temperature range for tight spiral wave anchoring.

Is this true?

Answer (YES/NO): NO